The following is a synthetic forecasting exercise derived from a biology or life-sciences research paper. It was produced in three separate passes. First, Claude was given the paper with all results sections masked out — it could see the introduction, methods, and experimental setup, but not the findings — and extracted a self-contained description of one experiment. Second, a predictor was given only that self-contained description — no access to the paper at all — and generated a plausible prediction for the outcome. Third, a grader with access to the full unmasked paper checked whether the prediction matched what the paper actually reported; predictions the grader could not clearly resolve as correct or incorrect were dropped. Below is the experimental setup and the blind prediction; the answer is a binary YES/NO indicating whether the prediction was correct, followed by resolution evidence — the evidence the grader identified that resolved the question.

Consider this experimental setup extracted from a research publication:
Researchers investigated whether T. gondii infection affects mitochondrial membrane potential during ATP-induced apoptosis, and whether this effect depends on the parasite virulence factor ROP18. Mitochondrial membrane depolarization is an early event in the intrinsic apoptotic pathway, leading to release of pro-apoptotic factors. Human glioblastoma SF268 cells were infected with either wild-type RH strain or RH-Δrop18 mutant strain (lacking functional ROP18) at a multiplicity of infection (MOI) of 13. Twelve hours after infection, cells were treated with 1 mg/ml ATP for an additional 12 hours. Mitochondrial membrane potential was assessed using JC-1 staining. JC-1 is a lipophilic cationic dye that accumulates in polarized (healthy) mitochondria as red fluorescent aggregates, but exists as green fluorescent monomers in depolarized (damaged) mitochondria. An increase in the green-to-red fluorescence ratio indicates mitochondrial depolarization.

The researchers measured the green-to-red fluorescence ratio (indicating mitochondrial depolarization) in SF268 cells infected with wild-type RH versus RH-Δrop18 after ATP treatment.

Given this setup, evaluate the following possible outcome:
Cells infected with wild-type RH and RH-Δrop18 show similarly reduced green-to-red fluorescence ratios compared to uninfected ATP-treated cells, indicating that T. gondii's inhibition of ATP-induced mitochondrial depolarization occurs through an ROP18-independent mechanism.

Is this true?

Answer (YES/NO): NO